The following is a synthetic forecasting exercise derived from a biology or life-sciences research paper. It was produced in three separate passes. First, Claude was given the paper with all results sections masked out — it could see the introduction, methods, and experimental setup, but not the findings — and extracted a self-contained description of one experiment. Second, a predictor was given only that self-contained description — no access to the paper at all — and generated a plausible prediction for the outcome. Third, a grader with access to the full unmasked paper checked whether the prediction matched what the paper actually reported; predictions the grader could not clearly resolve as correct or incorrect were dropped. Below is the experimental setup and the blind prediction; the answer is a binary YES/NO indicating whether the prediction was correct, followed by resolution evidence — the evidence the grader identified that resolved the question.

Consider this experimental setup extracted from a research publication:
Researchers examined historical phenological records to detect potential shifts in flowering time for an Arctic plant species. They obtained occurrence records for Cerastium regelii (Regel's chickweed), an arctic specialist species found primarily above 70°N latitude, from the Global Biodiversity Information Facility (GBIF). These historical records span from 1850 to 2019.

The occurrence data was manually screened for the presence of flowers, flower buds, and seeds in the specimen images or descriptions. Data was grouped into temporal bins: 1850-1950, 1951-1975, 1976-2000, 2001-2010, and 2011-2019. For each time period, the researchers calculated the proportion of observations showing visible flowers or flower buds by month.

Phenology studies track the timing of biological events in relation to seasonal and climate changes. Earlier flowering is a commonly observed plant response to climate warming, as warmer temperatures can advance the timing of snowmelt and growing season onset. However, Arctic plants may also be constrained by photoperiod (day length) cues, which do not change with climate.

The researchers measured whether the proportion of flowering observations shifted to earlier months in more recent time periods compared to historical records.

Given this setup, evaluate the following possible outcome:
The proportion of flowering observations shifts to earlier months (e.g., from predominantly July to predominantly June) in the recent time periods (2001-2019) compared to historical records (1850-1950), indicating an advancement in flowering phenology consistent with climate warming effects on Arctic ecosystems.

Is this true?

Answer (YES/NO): NO